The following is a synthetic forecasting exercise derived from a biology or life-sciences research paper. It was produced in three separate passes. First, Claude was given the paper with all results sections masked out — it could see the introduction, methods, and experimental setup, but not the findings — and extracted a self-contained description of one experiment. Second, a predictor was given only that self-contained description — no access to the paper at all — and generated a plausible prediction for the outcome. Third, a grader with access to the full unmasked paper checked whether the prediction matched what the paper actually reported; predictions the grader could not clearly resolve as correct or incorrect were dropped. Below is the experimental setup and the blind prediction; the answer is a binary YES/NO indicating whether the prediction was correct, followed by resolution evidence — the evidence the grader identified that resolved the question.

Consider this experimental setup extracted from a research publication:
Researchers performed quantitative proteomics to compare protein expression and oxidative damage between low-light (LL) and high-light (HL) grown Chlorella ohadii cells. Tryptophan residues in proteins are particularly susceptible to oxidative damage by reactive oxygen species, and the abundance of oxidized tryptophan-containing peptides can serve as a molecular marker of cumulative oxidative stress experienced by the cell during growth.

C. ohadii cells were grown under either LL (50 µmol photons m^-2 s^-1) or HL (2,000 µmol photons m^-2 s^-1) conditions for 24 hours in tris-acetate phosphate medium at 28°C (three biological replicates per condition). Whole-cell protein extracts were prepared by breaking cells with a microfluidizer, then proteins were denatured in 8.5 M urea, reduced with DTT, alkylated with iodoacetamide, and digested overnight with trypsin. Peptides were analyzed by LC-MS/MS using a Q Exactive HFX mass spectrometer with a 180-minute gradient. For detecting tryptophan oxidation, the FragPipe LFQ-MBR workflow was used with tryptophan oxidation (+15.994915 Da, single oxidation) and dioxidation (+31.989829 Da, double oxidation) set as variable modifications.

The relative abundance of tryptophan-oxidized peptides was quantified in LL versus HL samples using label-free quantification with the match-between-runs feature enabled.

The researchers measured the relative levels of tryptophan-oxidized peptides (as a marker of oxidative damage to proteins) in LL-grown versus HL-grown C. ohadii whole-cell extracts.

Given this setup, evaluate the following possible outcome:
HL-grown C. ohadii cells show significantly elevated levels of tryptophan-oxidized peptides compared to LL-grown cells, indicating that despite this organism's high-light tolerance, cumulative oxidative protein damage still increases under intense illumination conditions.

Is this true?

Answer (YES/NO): NO